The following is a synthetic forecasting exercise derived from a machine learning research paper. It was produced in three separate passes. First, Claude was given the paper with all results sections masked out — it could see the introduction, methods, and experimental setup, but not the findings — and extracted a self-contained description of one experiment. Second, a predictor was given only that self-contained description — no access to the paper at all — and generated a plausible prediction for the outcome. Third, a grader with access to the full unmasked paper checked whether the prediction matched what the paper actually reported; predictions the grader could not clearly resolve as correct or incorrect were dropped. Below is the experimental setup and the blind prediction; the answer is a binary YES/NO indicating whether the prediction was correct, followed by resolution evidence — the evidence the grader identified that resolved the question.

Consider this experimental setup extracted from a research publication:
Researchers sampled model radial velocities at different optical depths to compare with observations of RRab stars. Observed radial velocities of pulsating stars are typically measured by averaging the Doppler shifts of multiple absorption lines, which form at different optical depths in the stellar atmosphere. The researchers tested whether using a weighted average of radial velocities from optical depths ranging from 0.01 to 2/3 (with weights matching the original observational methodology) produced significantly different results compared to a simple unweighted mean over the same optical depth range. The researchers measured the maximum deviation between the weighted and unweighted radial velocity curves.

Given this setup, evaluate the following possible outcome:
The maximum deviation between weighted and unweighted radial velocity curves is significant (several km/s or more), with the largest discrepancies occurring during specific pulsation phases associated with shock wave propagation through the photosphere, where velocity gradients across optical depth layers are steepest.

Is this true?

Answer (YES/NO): NO